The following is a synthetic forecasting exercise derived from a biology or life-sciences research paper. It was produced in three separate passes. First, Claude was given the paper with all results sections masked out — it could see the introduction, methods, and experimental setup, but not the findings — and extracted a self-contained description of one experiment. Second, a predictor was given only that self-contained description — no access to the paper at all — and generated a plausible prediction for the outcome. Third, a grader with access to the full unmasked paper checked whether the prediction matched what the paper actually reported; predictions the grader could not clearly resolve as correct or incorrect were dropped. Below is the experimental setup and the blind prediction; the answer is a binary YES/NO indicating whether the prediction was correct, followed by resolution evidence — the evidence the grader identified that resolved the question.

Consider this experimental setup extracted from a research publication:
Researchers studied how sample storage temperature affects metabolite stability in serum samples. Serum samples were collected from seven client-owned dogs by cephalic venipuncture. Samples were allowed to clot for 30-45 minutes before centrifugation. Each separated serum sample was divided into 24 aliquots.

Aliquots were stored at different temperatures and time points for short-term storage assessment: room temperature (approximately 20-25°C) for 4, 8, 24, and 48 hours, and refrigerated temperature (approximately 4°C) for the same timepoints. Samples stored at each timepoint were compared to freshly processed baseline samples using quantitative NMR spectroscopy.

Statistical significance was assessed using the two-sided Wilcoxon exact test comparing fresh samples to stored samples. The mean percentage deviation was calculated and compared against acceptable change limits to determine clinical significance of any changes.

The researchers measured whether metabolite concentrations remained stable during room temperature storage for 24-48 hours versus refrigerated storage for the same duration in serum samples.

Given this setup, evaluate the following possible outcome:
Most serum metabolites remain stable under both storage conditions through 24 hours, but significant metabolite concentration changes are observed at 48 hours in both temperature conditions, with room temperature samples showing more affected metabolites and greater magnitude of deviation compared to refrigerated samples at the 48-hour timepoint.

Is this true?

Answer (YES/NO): NO